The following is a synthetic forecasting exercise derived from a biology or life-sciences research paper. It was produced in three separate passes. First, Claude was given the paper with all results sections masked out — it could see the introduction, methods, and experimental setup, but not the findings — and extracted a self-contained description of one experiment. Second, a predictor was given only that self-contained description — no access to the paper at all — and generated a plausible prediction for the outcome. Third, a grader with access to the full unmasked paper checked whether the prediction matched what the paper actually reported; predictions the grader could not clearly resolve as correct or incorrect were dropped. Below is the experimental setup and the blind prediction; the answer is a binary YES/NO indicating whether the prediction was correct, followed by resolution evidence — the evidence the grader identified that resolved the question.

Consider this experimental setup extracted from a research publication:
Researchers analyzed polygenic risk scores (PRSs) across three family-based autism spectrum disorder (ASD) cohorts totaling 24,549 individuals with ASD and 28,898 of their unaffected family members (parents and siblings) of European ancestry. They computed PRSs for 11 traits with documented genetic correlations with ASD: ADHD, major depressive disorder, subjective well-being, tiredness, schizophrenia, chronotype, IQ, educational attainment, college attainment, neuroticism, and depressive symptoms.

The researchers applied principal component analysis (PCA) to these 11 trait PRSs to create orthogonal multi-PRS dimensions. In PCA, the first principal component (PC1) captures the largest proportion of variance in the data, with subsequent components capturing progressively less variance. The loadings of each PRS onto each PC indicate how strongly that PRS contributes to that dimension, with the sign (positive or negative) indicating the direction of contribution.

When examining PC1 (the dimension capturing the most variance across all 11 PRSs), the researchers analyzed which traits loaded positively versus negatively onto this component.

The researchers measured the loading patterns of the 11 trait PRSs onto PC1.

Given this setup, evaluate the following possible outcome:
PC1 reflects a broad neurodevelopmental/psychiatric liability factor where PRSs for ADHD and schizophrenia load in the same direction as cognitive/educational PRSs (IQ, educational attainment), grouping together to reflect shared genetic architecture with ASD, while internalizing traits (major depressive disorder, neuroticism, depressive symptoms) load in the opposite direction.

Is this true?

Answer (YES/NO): NO